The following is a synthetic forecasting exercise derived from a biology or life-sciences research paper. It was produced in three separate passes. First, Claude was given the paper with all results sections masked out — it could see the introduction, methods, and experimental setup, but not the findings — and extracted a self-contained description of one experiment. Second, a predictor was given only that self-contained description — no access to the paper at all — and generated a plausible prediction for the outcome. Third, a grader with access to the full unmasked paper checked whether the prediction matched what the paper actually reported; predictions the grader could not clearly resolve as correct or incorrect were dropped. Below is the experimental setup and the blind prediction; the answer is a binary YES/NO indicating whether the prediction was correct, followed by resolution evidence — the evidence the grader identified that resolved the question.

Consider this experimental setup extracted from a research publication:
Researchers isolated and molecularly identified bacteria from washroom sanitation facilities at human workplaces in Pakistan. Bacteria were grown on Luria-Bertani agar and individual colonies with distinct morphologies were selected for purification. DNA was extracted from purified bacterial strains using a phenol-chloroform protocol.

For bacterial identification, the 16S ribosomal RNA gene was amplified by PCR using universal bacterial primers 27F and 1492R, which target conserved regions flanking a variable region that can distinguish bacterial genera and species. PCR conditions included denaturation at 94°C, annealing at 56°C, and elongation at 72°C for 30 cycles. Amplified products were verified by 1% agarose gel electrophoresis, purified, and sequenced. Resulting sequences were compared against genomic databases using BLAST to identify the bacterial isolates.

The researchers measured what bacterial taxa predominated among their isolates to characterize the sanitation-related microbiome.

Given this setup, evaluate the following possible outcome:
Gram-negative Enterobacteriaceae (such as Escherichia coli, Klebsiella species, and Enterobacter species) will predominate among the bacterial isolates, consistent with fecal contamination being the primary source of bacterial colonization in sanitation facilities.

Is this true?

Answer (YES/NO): NO